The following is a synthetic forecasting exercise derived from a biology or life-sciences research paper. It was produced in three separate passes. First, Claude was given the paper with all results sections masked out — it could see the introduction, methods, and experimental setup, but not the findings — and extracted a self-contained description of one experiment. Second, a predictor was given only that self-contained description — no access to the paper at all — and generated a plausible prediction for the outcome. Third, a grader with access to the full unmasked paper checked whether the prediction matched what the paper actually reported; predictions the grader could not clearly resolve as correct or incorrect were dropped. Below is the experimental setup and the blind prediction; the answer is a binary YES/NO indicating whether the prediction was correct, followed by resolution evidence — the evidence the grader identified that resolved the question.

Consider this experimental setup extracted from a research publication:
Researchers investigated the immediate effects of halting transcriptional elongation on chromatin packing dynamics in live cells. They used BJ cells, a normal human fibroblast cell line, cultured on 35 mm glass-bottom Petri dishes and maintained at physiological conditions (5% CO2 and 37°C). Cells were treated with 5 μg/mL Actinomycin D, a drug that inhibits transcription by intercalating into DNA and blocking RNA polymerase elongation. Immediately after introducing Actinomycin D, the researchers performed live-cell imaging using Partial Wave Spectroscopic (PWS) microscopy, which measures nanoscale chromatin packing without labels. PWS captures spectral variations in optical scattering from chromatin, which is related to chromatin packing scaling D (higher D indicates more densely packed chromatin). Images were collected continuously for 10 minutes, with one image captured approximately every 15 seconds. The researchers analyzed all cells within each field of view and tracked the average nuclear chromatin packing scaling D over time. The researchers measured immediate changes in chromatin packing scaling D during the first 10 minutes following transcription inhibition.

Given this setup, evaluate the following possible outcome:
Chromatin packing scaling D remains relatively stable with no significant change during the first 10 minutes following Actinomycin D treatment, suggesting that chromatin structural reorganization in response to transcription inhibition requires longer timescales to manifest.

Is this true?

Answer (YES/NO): NO